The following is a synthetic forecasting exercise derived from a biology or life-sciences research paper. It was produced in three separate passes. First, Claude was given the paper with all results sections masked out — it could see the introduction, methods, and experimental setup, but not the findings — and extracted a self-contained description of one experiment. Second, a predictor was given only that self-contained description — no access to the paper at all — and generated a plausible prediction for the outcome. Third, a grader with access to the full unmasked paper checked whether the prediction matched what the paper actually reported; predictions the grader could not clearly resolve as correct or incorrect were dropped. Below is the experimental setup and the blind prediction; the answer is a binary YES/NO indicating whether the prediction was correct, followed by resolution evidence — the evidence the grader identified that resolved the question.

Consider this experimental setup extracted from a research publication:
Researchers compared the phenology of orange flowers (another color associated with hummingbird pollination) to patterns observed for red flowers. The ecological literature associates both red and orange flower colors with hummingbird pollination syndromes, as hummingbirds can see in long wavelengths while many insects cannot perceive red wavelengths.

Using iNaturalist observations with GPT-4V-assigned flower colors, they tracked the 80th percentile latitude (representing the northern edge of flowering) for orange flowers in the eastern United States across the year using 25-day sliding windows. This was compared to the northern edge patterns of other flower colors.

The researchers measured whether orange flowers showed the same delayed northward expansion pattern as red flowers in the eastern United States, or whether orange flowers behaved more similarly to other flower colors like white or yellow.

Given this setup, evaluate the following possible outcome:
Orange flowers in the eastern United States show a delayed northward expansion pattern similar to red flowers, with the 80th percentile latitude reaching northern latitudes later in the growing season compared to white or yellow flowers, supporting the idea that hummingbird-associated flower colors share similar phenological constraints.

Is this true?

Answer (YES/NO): YES